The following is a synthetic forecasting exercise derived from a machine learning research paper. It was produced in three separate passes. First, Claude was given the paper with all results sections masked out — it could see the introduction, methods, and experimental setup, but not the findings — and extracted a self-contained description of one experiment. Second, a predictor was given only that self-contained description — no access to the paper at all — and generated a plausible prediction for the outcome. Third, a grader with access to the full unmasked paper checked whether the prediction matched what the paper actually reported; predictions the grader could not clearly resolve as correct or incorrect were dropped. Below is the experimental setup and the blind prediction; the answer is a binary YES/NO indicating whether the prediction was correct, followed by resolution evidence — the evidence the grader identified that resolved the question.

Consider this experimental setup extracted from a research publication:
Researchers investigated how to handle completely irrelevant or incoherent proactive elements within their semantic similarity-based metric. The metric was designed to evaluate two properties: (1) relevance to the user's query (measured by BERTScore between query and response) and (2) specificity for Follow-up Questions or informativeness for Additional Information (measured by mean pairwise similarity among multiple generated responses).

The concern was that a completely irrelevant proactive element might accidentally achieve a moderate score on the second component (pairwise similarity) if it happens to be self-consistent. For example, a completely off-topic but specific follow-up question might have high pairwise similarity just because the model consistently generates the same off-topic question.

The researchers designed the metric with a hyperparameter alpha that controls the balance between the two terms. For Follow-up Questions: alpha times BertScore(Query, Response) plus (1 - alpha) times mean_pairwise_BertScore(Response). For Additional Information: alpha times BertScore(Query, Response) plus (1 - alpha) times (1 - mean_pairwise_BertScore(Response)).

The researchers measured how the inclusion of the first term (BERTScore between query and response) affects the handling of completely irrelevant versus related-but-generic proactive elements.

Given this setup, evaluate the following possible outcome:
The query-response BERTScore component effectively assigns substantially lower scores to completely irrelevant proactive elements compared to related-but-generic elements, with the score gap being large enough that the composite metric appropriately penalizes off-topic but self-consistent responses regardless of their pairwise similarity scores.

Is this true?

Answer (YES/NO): YES